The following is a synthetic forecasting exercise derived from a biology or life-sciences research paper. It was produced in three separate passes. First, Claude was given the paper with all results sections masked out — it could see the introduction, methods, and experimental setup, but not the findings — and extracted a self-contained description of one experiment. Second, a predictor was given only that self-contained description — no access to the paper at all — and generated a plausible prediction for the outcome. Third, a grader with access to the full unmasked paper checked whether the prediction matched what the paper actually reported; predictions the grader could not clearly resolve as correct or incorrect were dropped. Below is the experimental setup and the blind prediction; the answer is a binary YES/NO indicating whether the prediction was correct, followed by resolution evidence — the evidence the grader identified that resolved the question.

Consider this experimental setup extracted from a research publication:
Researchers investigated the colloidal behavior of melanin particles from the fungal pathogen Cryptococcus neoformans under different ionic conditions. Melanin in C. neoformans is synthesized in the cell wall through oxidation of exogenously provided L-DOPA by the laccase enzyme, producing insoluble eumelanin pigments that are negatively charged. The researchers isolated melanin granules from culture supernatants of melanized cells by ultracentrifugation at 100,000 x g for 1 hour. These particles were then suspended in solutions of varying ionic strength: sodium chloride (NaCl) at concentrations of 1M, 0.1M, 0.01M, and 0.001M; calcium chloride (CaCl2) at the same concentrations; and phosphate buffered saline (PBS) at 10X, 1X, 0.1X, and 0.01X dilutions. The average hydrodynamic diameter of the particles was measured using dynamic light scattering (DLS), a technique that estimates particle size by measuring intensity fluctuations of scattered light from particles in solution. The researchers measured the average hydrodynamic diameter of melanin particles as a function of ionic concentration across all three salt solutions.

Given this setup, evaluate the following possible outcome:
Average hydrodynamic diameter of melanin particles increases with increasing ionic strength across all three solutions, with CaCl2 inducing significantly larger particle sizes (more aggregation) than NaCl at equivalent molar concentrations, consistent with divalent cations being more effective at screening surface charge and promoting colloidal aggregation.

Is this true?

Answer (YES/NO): NO